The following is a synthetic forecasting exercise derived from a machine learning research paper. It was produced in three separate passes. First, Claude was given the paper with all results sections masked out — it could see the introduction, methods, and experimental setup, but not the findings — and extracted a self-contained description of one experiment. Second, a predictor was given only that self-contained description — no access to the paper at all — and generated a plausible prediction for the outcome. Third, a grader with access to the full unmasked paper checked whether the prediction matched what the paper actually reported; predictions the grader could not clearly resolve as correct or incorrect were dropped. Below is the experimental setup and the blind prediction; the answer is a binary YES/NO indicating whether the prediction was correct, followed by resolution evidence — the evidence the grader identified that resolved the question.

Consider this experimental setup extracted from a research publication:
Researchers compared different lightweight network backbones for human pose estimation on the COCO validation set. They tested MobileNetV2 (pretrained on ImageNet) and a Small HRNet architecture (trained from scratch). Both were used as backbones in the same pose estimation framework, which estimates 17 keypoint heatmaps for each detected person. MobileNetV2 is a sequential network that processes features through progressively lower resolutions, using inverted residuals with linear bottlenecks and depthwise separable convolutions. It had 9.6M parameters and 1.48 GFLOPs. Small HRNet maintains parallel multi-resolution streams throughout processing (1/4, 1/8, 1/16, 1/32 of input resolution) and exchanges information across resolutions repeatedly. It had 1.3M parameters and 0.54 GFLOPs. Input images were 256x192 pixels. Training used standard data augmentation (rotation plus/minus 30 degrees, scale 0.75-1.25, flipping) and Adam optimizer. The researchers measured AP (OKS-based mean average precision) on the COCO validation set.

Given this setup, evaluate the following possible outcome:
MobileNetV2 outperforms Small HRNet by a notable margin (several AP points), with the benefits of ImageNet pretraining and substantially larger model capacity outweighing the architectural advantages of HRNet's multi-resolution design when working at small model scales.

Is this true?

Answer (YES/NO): YES